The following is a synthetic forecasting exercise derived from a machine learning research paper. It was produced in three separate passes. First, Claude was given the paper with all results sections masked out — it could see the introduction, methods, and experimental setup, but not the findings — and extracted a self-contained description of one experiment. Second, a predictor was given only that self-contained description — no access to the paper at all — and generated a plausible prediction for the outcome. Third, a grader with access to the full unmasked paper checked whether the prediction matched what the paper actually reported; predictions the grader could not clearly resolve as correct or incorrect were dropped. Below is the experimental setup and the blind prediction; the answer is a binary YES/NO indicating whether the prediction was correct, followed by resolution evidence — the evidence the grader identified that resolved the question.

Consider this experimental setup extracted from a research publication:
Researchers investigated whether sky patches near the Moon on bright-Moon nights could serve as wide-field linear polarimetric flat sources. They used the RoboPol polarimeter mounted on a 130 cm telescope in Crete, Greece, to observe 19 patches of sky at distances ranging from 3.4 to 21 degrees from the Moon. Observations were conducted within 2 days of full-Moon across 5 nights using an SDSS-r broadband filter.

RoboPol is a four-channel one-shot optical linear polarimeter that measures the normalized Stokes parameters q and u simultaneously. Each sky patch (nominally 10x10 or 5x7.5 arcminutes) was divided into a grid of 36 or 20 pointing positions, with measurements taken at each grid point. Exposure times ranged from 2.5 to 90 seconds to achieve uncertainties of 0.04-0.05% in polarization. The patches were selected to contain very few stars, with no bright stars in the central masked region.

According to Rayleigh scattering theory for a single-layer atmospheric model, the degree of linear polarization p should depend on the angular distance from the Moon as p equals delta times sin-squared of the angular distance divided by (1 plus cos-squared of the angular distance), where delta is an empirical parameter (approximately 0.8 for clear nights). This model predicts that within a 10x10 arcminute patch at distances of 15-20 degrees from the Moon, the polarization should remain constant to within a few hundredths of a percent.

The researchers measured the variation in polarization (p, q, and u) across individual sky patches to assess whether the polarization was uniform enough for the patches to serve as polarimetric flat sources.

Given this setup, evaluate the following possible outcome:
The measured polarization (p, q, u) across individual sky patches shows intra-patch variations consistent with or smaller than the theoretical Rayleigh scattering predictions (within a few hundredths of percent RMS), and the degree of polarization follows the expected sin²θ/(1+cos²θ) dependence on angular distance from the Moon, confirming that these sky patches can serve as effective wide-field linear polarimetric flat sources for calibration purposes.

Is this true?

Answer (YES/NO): NO